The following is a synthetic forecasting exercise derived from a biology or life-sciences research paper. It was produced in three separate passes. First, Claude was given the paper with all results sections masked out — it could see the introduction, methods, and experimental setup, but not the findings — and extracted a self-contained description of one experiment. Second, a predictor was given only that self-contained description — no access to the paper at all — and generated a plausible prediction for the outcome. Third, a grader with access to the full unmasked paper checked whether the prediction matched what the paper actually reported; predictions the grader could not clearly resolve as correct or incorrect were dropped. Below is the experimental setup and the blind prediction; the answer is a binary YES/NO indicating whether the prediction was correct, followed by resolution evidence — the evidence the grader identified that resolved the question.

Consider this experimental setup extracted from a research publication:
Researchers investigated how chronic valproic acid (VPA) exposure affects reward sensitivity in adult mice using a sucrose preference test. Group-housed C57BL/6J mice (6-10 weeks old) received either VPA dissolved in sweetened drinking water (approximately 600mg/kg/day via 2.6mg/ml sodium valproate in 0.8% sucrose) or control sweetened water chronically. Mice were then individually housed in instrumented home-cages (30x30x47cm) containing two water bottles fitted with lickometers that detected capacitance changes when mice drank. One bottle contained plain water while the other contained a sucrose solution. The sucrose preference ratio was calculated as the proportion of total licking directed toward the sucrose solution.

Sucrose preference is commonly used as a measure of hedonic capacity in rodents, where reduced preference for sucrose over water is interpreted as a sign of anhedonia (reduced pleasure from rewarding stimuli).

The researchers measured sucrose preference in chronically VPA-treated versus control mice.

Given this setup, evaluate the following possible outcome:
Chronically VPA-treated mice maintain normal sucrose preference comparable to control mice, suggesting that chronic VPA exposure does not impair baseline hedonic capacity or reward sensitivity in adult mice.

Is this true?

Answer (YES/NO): NO